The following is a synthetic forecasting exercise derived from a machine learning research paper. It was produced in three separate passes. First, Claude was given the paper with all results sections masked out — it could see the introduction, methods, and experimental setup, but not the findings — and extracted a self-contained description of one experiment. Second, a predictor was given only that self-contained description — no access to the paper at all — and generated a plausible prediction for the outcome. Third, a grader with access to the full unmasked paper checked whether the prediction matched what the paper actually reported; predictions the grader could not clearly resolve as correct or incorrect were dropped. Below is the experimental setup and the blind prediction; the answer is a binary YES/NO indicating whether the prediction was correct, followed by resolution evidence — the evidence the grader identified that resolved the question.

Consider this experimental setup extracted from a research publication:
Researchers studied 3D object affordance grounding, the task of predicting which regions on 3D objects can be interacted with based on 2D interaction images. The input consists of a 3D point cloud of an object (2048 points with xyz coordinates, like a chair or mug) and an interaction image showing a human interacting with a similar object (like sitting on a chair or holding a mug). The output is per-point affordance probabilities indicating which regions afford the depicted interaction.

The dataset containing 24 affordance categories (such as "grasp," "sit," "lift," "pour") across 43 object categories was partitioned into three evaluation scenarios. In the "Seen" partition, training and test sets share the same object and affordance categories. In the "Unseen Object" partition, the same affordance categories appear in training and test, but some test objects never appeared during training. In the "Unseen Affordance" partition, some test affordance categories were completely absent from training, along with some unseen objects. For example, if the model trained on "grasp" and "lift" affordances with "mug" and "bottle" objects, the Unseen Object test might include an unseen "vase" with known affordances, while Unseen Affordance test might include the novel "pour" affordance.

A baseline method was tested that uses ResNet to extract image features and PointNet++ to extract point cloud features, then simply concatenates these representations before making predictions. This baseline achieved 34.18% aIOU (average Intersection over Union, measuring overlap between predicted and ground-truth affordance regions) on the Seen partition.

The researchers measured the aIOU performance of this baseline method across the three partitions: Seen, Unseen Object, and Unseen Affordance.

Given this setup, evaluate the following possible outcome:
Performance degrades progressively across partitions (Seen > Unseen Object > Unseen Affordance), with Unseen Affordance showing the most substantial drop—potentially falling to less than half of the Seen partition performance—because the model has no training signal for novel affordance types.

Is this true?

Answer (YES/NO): YES